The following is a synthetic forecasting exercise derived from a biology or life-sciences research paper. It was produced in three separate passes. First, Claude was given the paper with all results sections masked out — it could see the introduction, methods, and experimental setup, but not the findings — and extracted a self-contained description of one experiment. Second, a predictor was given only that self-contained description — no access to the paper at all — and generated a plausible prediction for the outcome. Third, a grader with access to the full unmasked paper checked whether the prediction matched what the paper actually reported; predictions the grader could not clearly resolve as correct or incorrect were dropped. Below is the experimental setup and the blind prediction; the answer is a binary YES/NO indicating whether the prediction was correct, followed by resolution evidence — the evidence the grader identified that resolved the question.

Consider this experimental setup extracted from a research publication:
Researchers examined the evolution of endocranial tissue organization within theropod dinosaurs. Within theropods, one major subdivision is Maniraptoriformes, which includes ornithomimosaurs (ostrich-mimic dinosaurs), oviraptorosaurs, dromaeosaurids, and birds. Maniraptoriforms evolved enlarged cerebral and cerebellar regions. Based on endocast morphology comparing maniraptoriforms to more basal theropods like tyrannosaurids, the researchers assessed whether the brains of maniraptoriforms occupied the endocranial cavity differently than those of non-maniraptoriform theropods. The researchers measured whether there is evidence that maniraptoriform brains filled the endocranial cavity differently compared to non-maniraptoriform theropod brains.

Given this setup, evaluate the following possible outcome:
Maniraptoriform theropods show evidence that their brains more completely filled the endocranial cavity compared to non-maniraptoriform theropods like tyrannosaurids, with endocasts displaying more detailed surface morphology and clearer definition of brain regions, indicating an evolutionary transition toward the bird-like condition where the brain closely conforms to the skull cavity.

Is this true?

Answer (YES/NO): NO